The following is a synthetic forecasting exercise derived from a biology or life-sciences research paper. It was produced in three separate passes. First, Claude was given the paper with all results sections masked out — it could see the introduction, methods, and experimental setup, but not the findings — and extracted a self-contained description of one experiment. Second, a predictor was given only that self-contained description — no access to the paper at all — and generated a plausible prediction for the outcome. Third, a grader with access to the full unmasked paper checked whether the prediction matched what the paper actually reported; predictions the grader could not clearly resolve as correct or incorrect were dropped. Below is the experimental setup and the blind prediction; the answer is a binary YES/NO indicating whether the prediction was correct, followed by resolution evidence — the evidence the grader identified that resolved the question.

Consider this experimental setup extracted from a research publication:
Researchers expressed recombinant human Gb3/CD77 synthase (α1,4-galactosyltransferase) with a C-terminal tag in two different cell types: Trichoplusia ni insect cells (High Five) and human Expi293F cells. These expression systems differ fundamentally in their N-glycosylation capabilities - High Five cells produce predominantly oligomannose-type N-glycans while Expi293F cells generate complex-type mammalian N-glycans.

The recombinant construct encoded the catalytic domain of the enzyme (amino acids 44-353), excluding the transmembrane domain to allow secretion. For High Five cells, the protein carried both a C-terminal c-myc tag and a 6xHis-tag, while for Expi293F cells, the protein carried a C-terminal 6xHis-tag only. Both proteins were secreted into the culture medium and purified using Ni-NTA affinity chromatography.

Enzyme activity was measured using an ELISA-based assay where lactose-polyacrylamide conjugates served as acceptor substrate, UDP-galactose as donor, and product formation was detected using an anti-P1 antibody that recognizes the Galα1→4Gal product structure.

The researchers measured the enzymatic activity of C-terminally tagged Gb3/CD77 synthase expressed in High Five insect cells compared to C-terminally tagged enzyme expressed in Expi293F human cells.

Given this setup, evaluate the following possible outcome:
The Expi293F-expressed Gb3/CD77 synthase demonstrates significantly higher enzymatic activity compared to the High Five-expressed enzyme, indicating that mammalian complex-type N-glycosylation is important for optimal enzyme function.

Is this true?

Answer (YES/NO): NO